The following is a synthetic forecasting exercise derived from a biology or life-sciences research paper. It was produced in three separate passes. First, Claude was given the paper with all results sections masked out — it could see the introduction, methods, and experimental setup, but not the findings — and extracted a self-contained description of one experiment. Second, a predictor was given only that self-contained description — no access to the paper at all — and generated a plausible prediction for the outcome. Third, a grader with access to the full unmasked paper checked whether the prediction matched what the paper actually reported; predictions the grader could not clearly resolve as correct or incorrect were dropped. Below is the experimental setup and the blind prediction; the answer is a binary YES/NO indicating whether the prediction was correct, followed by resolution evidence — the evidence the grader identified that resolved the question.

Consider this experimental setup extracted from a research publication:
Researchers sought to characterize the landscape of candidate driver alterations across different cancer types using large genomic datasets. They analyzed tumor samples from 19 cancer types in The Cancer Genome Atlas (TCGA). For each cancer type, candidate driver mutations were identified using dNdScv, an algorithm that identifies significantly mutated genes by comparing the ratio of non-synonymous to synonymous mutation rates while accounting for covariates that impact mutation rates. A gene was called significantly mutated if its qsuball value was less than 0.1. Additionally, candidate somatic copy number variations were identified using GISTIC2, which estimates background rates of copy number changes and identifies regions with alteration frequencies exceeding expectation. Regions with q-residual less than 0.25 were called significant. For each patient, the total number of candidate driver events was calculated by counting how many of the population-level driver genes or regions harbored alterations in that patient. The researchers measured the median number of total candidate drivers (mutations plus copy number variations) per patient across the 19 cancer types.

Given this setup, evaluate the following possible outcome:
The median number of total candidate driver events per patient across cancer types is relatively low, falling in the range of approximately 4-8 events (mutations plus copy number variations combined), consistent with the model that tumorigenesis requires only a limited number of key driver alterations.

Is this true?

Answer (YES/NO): NO